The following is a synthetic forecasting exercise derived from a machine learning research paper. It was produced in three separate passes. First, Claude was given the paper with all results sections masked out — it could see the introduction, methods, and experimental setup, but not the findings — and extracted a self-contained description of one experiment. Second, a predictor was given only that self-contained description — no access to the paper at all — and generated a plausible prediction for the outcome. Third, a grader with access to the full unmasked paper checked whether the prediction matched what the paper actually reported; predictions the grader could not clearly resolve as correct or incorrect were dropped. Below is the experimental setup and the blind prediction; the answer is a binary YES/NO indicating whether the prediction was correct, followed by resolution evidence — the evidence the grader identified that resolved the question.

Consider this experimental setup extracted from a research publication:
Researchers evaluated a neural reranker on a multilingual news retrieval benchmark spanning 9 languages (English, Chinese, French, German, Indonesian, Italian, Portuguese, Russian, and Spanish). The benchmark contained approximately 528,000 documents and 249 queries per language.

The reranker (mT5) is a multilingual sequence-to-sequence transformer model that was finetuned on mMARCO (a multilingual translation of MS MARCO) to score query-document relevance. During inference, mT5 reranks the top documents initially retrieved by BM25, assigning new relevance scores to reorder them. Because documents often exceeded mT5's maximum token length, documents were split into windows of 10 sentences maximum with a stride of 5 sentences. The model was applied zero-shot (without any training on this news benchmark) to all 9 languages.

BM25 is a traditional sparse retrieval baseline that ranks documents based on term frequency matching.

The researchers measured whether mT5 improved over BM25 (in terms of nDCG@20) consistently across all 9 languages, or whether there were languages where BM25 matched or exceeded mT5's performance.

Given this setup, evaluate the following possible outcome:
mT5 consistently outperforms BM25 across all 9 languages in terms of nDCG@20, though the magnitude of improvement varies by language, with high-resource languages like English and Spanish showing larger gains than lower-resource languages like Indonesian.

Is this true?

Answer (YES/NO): NO